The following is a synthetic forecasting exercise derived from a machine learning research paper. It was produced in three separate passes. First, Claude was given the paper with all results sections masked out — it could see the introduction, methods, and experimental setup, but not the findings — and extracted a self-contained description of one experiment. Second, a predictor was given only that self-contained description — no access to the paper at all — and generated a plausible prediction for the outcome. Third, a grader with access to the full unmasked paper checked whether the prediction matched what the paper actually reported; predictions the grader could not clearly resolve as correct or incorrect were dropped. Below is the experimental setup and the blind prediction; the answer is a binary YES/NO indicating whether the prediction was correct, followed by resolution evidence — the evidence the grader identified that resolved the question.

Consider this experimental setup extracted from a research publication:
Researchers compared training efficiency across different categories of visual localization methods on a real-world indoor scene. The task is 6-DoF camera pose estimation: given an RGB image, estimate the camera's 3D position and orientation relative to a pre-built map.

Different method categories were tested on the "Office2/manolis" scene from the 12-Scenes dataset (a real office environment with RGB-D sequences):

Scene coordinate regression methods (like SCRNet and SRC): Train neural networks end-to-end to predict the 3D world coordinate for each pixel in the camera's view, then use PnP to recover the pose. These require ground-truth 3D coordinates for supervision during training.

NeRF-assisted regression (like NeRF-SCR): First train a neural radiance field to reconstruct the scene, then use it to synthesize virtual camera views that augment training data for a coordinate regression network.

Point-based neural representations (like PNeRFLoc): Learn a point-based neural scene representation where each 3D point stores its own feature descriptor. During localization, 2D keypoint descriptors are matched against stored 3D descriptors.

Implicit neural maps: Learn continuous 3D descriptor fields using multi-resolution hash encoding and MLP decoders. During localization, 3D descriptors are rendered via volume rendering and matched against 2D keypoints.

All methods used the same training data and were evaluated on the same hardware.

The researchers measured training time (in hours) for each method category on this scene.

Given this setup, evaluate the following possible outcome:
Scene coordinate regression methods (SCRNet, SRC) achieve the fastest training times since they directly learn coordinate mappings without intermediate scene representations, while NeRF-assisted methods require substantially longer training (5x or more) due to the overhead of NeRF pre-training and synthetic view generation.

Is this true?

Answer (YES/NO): NO